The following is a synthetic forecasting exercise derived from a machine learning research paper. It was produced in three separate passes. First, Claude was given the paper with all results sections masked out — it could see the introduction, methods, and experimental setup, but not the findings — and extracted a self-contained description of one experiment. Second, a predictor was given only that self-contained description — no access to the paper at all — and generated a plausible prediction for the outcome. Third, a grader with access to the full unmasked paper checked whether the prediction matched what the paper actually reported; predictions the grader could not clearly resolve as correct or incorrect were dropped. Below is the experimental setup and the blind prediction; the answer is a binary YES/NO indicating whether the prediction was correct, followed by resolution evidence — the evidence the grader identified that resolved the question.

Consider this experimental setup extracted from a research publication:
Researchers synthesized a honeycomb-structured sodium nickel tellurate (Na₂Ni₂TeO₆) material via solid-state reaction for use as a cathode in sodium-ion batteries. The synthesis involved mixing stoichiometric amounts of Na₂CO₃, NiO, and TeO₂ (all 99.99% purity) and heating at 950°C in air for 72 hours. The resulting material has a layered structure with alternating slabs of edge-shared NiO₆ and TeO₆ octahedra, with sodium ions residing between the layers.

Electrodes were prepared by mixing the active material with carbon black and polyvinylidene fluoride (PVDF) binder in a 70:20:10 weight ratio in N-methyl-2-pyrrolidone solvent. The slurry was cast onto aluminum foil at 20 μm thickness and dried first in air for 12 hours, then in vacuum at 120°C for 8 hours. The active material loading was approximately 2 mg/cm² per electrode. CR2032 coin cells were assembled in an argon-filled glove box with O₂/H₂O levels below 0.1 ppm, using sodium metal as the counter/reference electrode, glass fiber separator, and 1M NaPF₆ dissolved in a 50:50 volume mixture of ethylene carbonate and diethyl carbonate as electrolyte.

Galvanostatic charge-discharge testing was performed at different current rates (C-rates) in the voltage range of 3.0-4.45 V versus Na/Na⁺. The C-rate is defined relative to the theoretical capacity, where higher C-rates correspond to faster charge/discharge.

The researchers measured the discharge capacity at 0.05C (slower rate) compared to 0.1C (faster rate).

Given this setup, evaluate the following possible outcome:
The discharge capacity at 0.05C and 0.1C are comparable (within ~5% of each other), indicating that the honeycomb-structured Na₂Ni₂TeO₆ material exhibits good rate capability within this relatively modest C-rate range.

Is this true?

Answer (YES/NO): NO